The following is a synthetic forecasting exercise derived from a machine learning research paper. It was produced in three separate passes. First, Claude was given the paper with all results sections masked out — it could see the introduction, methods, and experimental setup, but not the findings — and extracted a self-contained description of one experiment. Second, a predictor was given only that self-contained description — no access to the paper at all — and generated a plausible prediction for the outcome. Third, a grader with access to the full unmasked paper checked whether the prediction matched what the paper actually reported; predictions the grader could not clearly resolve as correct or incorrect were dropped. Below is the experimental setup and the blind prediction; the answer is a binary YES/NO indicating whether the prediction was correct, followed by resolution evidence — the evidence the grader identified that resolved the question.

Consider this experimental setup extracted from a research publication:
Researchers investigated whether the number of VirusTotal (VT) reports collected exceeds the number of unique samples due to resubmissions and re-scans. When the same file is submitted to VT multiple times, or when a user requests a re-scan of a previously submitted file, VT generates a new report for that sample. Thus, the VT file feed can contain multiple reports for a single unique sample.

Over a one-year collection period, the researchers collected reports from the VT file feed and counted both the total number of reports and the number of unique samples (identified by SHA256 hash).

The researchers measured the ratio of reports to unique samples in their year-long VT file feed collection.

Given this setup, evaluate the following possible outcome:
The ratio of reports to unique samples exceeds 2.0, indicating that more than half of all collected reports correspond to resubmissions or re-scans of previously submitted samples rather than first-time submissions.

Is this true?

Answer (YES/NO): NO